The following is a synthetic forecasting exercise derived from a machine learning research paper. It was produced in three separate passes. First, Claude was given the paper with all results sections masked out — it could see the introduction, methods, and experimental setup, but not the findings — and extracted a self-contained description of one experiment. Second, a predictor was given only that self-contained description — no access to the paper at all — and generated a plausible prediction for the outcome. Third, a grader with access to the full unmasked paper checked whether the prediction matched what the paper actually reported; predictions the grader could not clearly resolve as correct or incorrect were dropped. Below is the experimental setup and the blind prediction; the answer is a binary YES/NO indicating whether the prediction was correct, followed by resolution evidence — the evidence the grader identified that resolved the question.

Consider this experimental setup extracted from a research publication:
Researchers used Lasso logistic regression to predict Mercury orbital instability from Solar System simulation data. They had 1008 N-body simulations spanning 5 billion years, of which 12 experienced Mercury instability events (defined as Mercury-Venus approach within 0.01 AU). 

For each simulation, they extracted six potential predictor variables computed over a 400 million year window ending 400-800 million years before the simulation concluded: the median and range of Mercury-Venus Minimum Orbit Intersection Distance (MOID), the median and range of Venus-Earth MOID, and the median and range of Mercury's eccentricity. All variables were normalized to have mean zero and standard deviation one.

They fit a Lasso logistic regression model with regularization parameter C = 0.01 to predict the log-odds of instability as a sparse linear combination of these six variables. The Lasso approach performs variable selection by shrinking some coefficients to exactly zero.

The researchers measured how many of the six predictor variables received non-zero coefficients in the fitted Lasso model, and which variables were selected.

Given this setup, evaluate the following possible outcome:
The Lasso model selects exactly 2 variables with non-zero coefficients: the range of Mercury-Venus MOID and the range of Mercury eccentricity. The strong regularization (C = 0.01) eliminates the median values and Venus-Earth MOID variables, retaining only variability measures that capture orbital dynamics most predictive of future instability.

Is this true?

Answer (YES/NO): YES